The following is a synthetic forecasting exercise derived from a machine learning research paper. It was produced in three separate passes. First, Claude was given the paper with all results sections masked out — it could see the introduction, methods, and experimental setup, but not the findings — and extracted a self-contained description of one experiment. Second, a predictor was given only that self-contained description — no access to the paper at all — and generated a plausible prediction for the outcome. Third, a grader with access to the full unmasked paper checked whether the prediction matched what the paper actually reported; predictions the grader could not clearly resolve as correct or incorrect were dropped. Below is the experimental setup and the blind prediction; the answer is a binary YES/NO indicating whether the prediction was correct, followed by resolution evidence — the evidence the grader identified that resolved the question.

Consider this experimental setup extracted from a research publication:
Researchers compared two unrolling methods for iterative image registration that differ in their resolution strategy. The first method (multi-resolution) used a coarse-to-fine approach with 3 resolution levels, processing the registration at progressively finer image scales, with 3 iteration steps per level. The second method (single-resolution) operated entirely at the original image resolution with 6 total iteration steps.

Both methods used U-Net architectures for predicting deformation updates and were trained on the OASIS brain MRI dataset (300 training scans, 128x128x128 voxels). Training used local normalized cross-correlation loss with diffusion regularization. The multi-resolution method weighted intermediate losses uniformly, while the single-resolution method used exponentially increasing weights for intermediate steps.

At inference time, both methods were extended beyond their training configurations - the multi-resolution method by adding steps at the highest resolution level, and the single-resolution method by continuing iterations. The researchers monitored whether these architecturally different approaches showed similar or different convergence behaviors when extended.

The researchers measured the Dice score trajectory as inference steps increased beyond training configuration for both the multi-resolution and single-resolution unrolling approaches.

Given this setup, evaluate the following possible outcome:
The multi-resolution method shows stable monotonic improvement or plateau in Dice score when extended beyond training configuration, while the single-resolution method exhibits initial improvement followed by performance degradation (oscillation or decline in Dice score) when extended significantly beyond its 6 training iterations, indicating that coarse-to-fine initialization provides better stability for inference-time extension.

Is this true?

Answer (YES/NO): NO